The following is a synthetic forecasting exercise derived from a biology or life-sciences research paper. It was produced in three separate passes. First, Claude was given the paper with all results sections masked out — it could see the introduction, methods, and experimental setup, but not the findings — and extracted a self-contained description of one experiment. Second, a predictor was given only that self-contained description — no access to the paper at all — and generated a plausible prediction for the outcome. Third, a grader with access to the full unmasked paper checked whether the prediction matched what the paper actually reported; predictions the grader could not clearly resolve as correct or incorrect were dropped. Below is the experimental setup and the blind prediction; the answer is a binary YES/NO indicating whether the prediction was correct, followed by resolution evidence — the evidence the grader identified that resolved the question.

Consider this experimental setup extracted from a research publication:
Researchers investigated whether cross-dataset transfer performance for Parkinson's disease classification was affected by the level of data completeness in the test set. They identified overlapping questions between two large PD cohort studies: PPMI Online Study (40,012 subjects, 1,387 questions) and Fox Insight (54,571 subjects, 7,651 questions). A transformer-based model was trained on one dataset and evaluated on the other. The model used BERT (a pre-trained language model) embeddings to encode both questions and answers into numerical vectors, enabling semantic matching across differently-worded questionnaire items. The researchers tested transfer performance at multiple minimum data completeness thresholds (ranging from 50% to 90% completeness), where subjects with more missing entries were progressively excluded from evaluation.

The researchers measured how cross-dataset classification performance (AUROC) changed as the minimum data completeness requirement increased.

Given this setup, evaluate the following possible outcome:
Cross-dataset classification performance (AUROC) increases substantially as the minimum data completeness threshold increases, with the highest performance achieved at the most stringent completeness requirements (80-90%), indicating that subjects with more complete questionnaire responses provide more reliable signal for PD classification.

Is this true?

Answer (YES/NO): NO